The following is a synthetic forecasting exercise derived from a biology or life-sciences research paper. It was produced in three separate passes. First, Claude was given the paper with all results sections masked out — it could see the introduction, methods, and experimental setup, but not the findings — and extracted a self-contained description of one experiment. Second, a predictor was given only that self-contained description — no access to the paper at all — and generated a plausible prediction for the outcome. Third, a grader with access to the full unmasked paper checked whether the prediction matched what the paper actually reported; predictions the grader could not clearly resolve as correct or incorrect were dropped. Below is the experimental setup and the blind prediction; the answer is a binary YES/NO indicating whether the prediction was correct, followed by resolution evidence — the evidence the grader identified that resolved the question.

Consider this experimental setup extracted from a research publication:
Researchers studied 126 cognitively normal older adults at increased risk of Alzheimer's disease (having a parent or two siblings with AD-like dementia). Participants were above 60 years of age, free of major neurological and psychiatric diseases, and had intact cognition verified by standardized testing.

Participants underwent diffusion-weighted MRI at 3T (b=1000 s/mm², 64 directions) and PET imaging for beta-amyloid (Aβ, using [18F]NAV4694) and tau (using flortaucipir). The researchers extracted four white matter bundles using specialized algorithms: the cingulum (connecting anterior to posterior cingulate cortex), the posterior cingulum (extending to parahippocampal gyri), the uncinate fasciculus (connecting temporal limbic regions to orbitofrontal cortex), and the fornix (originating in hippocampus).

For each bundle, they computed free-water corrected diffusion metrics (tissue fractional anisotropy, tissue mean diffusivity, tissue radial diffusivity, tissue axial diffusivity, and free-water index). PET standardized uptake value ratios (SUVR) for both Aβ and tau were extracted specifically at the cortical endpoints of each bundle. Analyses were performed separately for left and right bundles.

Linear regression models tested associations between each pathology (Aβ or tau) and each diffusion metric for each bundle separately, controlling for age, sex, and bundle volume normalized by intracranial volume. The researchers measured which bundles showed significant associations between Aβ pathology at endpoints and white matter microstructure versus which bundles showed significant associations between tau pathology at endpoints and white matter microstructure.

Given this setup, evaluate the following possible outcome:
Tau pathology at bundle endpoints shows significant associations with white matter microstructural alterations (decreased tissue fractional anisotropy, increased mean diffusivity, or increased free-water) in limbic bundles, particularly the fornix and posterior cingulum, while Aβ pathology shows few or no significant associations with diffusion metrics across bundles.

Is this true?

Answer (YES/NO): NO